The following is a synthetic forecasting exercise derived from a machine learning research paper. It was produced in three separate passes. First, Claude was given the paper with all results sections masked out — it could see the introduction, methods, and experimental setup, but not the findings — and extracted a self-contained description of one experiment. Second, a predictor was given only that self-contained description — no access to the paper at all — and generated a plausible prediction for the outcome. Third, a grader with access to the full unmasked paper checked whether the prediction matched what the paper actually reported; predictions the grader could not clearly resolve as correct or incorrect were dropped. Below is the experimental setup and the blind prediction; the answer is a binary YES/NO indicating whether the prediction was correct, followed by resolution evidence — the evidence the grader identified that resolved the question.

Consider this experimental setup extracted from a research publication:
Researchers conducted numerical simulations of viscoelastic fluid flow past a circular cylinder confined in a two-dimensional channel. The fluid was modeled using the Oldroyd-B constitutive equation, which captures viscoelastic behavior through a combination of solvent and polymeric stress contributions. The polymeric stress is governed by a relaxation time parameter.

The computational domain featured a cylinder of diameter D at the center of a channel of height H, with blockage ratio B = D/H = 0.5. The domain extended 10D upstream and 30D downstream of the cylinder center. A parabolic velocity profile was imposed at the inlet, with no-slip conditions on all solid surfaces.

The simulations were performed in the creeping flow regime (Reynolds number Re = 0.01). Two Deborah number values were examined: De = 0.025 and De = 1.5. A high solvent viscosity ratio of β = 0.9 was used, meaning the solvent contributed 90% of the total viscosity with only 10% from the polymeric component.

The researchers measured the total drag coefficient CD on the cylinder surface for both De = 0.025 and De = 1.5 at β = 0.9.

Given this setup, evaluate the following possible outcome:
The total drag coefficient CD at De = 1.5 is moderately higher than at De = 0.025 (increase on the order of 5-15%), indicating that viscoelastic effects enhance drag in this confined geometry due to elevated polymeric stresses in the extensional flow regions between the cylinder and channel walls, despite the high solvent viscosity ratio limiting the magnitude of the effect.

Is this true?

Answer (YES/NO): YES